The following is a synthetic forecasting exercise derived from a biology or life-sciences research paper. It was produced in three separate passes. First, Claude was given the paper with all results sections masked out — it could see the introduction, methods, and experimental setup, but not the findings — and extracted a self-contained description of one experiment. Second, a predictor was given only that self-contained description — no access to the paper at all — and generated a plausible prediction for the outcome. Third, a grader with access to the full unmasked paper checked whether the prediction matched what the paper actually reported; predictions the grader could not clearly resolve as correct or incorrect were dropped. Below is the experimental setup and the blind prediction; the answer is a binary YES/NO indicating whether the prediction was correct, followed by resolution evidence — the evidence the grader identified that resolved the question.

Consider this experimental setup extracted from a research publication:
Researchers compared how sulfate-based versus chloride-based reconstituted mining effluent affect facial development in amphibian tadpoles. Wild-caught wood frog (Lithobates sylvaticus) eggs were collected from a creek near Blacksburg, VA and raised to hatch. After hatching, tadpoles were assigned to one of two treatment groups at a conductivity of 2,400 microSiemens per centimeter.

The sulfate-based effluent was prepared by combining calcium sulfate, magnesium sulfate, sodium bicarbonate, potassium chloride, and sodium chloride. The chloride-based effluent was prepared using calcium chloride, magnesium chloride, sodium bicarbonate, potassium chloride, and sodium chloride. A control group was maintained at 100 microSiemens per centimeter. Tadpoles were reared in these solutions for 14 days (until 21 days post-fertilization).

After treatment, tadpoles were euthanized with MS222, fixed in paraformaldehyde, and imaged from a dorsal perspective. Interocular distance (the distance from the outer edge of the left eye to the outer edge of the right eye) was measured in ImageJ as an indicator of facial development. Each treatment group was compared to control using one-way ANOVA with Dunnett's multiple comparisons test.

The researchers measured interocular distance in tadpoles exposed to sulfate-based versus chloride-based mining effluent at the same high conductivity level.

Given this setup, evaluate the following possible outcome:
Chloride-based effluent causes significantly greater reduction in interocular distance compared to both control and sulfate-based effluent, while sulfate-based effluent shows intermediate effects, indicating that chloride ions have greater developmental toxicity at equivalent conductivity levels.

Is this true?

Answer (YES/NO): NO